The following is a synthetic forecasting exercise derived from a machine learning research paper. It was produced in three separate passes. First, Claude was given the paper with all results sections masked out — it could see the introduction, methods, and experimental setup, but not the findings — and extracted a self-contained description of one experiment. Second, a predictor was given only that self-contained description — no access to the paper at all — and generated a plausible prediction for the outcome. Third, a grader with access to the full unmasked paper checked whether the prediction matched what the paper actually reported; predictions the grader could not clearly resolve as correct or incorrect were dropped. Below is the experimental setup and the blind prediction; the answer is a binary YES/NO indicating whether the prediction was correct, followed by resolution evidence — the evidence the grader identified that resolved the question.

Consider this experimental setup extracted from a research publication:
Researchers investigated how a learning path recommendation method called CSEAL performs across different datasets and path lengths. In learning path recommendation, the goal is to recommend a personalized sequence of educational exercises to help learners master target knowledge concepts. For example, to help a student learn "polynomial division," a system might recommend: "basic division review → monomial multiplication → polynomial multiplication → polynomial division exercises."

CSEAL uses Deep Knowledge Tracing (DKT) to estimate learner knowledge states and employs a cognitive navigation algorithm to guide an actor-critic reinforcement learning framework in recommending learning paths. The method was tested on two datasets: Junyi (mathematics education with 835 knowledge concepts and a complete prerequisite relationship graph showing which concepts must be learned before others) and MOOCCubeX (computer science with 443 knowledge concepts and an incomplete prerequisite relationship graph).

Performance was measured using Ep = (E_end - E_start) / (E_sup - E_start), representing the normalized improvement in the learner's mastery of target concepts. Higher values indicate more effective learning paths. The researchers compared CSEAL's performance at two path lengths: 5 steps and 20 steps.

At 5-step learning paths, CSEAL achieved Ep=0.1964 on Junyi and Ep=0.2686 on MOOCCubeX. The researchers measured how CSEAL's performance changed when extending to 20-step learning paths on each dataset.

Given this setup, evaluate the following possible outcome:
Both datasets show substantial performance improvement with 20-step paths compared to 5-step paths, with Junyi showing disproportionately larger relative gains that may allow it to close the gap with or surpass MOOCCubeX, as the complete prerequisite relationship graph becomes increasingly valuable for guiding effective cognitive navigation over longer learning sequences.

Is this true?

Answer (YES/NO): NO